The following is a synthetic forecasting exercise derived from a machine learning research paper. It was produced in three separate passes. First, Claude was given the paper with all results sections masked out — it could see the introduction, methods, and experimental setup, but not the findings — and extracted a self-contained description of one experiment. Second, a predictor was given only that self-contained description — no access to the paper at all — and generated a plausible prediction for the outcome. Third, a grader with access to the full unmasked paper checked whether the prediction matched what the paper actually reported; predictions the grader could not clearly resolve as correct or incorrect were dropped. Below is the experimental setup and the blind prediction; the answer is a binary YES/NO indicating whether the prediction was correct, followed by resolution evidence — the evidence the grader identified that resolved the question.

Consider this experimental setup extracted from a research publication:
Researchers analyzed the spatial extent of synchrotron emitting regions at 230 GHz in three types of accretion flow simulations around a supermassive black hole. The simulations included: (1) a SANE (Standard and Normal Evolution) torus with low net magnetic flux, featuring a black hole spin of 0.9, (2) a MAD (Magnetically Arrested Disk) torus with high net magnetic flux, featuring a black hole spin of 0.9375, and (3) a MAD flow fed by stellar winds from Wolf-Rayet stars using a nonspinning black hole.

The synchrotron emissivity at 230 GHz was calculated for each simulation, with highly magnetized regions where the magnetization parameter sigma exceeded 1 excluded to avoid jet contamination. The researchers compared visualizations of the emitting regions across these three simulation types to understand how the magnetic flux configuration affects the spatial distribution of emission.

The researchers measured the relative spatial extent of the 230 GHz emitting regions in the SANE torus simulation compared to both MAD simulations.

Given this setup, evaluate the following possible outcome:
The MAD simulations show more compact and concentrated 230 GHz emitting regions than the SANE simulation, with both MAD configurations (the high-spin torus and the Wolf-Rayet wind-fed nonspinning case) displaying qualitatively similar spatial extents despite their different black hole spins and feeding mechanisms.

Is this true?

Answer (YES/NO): NO